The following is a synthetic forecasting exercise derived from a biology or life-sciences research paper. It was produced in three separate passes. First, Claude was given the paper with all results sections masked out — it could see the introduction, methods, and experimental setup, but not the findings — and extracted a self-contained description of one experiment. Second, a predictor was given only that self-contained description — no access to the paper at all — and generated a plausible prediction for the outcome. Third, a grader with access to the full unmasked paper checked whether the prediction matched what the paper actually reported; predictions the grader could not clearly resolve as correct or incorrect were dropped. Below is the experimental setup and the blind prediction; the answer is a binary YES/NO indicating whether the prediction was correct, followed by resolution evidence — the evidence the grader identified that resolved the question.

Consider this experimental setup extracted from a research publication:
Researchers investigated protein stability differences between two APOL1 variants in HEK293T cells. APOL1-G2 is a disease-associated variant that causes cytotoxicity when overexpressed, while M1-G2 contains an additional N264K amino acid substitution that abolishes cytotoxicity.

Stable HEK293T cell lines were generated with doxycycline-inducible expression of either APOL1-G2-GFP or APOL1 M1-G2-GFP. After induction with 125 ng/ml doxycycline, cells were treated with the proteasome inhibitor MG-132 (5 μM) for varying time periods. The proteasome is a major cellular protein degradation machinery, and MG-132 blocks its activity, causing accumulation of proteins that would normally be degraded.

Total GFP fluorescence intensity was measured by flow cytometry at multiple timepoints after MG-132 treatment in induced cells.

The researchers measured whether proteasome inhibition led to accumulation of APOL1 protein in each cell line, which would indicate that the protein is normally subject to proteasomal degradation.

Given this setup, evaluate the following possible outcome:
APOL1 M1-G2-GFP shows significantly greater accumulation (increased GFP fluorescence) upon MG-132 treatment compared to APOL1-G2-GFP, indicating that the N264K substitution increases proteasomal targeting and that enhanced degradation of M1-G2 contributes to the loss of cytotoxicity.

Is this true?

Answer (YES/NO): NO